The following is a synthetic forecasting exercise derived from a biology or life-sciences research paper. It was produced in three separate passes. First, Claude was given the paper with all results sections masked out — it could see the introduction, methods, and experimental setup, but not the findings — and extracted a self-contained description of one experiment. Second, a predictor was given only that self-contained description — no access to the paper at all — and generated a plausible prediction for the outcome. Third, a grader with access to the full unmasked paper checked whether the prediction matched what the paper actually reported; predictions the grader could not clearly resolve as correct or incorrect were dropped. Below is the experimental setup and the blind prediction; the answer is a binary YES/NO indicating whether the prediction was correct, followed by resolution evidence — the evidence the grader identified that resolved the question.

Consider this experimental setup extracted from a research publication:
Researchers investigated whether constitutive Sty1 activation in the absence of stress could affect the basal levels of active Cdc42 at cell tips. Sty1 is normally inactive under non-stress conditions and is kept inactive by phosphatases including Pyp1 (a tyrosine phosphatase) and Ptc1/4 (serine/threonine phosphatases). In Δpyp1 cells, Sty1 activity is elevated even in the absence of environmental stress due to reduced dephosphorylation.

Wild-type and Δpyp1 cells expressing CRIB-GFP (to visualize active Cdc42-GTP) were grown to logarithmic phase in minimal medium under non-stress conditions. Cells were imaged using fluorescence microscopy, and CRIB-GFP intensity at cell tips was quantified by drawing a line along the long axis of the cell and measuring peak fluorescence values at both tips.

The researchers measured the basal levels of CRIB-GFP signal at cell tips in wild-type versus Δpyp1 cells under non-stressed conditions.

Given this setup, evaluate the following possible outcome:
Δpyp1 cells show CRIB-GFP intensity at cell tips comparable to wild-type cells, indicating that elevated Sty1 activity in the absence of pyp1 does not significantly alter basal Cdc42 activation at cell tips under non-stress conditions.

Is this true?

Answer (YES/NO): NO